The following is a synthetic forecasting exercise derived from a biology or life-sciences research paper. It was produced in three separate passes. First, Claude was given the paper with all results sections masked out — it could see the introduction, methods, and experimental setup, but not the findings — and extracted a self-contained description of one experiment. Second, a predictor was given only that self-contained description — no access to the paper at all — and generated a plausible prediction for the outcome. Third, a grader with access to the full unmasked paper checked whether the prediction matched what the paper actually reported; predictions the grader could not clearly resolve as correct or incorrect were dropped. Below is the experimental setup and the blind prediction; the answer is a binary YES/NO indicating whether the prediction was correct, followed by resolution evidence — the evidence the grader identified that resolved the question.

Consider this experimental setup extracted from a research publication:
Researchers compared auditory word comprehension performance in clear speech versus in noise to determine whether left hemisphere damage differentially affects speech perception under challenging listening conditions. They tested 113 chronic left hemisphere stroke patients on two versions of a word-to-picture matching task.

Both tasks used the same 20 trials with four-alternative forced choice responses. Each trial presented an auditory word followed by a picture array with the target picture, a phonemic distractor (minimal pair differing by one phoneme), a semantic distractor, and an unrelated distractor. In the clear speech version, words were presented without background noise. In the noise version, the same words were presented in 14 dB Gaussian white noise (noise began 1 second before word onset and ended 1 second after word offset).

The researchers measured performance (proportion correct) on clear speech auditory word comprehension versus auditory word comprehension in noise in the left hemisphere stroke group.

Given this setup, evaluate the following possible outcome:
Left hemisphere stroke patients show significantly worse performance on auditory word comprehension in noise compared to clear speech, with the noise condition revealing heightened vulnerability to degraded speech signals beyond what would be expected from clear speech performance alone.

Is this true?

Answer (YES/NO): YES